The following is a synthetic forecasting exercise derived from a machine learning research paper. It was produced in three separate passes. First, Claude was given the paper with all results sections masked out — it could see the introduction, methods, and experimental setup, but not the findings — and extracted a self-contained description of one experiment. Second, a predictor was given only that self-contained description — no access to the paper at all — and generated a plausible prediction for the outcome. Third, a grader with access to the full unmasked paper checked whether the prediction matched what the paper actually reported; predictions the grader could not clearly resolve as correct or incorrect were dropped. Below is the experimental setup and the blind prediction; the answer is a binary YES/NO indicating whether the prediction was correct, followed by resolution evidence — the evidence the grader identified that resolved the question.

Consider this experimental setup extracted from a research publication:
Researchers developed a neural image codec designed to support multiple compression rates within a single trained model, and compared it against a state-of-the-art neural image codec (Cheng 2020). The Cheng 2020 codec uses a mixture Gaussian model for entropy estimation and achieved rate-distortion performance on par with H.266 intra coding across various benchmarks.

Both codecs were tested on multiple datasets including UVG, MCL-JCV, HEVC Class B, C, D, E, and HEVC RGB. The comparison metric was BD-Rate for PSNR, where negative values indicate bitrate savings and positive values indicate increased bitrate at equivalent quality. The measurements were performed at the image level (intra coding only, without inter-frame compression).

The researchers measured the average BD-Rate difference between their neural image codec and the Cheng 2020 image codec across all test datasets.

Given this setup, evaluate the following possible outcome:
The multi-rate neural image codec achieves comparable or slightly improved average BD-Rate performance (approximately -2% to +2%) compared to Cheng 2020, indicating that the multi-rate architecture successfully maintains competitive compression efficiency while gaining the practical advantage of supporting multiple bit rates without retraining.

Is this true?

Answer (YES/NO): YES